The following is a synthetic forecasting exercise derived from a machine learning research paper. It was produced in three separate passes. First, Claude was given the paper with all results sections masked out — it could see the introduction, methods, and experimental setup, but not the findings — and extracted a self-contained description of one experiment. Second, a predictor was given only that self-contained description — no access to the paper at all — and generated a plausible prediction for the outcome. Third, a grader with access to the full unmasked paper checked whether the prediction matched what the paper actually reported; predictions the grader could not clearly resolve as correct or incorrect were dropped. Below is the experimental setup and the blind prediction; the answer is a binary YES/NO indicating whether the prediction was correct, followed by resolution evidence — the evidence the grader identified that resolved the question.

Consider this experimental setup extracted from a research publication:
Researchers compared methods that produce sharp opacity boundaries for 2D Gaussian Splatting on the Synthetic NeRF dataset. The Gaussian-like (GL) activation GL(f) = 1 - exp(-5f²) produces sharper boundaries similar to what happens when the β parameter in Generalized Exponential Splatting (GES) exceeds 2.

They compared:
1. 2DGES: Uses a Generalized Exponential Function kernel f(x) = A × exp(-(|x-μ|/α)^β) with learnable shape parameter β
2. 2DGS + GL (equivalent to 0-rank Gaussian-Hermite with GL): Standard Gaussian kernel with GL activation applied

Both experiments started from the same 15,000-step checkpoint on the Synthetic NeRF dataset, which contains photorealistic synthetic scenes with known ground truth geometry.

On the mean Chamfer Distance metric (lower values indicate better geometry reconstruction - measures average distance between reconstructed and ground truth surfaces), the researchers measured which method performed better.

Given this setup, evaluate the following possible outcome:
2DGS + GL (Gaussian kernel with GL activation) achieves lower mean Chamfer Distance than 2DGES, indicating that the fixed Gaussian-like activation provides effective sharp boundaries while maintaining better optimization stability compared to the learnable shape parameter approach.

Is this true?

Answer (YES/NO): NO